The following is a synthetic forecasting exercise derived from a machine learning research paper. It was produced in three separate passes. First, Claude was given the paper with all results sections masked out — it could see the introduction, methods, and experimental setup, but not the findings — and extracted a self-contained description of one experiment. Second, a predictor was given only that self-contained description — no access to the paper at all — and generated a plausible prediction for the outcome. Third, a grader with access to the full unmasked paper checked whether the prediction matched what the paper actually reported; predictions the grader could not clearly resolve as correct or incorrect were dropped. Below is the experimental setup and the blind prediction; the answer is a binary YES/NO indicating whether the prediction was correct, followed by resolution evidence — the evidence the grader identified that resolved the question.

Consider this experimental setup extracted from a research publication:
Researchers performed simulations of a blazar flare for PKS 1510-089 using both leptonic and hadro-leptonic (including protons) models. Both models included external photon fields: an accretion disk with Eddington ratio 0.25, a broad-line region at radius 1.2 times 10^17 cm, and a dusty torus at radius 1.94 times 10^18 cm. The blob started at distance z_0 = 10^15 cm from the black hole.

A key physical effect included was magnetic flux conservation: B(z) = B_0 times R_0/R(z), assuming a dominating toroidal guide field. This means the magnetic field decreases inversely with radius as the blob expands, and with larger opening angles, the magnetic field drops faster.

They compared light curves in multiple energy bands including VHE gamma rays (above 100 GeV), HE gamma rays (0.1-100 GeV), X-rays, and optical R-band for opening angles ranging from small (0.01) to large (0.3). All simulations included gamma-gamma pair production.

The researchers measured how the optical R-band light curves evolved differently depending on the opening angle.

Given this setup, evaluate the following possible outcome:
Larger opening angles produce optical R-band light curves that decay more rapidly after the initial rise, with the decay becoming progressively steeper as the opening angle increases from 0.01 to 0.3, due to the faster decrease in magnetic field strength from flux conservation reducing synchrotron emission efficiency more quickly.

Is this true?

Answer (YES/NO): YES